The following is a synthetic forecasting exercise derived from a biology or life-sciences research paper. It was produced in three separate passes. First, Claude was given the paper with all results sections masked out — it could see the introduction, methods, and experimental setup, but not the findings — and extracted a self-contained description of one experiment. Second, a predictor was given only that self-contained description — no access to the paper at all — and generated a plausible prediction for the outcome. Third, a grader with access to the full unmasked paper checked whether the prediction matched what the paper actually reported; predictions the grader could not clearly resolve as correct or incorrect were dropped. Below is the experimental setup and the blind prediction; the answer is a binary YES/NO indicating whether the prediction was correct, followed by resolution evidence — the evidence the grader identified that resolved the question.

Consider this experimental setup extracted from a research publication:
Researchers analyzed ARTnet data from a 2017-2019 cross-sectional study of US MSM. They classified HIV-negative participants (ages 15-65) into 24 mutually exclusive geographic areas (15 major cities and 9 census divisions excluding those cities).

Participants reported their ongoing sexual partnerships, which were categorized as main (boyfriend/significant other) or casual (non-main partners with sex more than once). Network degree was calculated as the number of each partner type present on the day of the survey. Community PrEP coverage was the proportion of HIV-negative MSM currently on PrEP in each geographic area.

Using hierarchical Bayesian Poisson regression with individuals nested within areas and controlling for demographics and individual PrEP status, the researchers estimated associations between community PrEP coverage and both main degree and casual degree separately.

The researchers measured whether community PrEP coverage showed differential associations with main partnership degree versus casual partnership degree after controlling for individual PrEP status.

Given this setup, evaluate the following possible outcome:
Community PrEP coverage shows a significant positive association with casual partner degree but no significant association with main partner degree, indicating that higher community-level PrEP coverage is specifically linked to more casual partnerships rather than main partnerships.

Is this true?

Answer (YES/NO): NO